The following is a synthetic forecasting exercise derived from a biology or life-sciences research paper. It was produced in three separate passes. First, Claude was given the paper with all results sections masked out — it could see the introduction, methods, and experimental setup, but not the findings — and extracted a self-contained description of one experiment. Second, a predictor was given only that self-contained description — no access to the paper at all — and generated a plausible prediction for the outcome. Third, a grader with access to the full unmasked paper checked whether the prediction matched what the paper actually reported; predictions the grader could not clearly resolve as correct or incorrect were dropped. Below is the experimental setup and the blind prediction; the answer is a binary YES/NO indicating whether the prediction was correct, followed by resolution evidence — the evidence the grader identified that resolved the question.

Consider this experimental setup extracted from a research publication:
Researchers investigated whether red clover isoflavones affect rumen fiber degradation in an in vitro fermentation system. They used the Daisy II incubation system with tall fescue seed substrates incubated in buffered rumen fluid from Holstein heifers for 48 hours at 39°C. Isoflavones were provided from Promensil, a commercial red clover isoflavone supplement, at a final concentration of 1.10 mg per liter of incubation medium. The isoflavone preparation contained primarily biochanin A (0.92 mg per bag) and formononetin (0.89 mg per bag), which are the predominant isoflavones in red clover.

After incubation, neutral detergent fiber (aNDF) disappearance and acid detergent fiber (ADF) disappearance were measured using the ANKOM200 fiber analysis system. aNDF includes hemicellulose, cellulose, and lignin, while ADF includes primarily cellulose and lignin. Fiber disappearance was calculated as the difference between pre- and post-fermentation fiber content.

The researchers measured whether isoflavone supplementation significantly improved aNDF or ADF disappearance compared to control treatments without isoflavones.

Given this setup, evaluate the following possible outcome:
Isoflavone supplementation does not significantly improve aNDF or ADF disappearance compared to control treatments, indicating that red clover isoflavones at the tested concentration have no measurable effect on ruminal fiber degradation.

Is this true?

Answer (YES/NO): NO